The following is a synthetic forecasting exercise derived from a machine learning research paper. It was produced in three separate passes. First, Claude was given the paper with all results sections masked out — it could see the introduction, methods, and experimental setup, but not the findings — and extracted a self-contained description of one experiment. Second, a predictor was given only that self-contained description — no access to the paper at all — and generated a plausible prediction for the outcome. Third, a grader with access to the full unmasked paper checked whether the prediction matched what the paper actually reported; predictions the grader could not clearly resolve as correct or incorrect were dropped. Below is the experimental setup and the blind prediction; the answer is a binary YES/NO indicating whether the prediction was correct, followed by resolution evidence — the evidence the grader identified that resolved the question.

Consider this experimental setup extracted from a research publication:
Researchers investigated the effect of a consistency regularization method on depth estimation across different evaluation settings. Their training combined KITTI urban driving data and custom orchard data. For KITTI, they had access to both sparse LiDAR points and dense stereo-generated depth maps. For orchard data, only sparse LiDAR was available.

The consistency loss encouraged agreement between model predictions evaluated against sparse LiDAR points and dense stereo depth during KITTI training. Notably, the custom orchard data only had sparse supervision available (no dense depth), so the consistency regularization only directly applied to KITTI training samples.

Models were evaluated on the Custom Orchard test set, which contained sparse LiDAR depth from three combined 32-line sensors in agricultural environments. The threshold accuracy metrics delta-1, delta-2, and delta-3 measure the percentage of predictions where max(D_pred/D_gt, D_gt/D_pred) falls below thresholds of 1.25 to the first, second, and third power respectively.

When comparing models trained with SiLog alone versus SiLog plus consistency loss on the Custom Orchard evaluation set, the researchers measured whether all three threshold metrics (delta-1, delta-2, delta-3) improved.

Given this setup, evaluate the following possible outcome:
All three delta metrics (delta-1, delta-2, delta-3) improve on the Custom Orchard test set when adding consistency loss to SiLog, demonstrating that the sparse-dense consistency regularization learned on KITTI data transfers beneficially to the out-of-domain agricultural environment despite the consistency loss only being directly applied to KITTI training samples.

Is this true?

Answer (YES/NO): NO